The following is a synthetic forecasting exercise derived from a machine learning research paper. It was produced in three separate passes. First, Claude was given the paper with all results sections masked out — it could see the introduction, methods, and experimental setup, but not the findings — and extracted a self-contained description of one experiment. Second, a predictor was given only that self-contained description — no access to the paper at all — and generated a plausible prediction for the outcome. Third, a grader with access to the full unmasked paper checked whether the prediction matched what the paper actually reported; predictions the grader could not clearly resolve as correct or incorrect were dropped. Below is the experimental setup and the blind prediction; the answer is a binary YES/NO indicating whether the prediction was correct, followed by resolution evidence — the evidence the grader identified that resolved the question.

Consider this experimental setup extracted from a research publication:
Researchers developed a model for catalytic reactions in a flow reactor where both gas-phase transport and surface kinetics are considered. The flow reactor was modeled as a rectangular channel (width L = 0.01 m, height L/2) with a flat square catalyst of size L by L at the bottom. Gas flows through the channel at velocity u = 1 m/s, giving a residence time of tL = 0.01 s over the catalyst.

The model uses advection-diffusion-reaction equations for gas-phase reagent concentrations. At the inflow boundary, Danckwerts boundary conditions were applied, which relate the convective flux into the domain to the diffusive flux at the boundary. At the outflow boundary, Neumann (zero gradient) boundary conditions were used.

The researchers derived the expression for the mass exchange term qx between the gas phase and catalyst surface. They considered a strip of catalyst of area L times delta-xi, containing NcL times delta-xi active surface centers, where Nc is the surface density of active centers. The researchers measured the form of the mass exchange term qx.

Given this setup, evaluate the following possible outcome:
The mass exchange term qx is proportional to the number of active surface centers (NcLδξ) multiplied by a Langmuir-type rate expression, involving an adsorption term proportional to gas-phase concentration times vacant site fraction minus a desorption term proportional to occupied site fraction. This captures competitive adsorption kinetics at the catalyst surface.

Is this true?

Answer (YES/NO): NO